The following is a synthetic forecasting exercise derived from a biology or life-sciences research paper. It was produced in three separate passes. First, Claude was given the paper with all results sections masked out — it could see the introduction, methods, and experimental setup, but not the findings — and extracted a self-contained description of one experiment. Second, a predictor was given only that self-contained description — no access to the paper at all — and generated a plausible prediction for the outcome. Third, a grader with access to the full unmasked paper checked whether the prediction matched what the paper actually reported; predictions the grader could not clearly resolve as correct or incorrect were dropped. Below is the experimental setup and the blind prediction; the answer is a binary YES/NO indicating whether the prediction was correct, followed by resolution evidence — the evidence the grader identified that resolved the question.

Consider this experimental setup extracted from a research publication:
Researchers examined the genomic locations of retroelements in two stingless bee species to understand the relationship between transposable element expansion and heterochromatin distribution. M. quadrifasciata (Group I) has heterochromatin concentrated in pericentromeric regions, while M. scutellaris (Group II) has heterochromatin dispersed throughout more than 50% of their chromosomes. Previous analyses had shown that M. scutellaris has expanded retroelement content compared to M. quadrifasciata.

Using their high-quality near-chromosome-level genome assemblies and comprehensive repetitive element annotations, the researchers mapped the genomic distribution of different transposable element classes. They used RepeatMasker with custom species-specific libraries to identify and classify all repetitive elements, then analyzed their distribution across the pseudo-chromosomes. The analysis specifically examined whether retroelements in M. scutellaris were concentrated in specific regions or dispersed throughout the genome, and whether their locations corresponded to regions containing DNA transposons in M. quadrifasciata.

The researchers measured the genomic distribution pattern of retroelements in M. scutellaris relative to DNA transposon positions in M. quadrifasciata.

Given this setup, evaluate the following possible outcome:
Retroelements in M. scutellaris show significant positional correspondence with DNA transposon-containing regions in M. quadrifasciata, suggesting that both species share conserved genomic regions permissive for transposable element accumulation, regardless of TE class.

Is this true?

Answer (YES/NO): YES